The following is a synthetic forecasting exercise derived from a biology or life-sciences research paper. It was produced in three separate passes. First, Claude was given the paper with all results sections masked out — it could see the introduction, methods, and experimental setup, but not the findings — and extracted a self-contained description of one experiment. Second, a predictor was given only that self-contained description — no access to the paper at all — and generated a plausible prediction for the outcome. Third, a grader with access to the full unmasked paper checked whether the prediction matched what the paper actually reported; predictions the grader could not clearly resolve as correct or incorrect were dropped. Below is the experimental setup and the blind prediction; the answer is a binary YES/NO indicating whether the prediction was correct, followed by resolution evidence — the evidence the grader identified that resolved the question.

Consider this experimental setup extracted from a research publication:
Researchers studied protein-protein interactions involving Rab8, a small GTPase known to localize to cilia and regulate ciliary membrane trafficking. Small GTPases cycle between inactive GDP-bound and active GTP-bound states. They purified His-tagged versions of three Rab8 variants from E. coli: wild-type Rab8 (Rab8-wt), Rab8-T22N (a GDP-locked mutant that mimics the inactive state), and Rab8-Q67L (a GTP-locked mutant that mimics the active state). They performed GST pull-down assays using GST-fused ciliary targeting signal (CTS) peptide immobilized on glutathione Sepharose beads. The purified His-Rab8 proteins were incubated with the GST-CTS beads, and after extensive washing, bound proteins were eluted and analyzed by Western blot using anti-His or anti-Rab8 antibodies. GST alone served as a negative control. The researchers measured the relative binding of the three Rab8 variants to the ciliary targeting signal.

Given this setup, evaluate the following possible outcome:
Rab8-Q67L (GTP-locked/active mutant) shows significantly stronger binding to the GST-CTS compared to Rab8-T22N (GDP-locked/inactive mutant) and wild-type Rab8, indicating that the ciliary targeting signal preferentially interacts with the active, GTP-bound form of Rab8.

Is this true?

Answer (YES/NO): NO